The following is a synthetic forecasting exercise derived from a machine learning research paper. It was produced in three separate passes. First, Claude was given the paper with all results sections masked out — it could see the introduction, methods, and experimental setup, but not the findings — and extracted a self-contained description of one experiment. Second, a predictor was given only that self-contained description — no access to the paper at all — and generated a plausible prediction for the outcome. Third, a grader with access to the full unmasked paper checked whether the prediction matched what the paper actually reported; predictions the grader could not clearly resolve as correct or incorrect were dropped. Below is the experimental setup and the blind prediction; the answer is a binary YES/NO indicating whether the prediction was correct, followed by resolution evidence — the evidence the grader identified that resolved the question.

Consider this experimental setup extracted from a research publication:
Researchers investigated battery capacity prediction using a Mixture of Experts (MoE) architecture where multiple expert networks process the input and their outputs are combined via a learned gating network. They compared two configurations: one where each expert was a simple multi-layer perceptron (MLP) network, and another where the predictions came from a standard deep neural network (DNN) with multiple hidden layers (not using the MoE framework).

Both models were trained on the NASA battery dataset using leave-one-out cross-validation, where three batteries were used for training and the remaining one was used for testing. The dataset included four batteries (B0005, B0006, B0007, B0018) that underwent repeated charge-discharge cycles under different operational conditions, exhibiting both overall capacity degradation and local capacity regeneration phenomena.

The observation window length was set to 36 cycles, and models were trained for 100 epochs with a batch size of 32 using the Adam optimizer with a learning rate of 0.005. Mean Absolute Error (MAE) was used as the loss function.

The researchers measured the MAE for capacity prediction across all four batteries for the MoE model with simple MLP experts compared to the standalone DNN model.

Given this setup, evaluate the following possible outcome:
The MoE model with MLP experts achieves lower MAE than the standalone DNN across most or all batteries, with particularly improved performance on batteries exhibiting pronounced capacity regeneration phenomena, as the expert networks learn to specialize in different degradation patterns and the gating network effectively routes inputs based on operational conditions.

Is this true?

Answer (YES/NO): NO